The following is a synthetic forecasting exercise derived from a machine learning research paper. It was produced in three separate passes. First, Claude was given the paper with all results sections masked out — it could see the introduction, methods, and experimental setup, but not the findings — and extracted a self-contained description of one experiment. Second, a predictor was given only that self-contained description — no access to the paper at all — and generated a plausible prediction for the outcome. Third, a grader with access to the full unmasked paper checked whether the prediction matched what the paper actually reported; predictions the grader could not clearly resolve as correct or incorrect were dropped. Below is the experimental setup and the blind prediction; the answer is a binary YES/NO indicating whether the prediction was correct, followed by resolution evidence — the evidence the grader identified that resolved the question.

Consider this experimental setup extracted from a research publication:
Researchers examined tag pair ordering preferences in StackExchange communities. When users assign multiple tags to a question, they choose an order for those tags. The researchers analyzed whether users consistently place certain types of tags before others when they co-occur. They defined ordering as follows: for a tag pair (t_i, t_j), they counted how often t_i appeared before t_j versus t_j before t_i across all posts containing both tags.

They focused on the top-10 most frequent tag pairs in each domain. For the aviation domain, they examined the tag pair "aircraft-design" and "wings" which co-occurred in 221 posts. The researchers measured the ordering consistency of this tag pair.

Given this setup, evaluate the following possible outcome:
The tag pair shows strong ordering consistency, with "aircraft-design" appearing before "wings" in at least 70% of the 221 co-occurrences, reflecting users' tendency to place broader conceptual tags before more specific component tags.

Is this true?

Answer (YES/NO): YES